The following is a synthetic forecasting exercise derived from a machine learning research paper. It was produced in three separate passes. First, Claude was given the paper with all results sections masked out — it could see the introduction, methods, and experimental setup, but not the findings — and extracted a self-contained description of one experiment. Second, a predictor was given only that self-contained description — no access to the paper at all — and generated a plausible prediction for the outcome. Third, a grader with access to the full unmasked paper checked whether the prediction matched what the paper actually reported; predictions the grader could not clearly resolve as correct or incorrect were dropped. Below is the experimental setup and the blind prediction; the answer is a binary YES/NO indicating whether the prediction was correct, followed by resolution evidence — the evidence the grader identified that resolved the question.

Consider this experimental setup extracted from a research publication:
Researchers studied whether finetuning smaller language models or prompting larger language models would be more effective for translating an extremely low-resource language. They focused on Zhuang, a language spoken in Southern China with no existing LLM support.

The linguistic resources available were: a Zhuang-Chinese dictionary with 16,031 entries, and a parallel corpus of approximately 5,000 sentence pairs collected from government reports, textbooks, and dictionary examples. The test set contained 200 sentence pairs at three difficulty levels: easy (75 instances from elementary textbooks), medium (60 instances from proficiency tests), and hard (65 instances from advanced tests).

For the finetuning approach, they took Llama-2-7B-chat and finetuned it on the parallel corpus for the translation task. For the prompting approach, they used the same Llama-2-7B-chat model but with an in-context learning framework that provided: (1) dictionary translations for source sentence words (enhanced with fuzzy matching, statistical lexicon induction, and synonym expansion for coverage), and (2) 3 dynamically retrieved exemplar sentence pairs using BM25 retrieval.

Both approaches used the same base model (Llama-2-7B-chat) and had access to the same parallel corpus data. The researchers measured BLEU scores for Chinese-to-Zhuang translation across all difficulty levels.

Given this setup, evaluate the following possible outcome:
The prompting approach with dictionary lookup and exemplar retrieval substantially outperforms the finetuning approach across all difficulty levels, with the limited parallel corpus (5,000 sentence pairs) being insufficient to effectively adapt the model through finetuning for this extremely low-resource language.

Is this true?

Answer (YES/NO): NO